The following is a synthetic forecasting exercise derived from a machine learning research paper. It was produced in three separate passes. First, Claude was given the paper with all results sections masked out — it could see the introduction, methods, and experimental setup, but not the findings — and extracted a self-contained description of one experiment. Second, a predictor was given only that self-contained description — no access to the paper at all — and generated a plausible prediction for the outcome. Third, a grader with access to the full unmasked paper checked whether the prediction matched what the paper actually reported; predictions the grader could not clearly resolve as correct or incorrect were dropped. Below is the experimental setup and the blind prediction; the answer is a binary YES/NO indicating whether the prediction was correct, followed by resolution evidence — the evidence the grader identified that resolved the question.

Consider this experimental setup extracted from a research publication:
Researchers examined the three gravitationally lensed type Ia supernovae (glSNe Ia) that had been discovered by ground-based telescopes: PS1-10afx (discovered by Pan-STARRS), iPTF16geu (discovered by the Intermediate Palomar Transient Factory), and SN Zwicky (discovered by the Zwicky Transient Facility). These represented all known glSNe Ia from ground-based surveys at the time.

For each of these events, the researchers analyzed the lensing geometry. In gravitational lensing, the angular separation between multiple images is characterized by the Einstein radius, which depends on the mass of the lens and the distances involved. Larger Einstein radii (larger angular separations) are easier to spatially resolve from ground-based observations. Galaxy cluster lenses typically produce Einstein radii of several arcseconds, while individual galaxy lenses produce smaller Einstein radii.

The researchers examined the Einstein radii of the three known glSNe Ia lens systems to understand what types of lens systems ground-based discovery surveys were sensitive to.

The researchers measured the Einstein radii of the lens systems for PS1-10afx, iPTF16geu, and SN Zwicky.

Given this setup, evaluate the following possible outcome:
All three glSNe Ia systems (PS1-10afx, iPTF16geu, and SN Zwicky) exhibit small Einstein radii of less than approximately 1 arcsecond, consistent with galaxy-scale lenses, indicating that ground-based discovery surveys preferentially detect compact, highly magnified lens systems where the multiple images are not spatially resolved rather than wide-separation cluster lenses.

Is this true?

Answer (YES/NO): YES